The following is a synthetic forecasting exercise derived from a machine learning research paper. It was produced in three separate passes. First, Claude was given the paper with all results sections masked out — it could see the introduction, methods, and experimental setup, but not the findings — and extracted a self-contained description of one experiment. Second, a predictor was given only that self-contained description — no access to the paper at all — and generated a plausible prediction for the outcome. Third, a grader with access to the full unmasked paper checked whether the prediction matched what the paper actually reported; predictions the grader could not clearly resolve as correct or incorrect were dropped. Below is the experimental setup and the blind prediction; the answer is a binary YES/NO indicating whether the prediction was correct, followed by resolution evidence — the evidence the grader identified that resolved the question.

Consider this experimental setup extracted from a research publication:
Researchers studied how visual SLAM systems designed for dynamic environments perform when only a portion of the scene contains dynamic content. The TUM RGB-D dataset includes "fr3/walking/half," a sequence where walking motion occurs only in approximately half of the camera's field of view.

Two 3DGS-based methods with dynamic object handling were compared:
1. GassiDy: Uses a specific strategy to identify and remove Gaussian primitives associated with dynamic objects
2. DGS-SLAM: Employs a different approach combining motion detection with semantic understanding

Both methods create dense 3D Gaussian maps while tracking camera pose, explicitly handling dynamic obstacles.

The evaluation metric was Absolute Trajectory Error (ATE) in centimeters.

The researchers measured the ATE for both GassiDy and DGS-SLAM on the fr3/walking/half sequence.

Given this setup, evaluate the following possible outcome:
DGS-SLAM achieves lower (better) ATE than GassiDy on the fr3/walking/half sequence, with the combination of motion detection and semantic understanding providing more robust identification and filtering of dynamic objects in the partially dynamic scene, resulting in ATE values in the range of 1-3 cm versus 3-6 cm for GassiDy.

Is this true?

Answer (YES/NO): NO